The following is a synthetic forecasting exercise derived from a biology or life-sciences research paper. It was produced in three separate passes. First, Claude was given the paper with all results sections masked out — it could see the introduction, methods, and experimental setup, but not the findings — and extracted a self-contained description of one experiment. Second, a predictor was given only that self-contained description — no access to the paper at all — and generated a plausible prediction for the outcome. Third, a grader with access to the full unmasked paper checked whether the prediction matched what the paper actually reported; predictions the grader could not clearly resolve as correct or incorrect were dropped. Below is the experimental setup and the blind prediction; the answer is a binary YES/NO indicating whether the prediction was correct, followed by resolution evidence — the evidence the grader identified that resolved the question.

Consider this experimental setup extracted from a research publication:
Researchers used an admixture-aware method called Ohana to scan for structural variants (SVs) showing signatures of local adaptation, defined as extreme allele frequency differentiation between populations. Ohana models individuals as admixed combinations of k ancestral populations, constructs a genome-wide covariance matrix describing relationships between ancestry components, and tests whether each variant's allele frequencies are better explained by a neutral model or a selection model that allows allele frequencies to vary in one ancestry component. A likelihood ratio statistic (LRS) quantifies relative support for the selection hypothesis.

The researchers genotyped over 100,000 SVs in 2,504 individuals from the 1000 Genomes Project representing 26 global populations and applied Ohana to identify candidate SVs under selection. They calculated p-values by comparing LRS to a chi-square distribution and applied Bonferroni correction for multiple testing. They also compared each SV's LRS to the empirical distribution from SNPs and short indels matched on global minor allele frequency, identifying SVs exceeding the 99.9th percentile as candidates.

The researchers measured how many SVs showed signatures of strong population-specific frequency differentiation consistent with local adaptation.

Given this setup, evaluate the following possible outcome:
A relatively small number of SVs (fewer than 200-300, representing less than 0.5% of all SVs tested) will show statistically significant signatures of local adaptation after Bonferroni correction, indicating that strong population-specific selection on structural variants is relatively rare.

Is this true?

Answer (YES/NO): YES